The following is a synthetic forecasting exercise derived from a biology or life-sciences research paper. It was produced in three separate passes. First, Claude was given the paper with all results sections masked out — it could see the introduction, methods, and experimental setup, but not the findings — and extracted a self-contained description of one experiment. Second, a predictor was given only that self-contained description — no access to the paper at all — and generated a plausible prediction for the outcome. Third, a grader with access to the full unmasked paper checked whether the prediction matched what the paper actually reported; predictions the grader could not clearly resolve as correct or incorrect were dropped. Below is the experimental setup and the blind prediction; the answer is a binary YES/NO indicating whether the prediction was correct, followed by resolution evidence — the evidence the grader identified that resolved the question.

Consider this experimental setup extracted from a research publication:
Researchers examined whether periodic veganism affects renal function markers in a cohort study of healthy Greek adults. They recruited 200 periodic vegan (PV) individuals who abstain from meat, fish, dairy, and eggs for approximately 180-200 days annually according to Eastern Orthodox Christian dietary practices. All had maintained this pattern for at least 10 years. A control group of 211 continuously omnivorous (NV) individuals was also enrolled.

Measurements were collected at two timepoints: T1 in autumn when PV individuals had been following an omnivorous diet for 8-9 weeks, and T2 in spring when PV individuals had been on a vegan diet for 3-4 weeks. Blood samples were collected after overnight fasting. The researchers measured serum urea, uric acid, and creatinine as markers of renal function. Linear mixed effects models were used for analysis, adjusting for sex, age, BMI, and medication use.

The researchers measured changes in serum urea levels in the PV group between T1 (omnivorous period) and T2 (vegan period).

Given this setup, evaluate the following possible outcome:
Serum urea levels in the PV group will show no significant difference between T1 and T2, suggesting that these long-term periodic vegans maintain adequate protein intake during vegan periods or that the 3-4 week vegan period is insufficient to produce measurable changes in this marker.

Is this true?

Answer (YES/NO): NO